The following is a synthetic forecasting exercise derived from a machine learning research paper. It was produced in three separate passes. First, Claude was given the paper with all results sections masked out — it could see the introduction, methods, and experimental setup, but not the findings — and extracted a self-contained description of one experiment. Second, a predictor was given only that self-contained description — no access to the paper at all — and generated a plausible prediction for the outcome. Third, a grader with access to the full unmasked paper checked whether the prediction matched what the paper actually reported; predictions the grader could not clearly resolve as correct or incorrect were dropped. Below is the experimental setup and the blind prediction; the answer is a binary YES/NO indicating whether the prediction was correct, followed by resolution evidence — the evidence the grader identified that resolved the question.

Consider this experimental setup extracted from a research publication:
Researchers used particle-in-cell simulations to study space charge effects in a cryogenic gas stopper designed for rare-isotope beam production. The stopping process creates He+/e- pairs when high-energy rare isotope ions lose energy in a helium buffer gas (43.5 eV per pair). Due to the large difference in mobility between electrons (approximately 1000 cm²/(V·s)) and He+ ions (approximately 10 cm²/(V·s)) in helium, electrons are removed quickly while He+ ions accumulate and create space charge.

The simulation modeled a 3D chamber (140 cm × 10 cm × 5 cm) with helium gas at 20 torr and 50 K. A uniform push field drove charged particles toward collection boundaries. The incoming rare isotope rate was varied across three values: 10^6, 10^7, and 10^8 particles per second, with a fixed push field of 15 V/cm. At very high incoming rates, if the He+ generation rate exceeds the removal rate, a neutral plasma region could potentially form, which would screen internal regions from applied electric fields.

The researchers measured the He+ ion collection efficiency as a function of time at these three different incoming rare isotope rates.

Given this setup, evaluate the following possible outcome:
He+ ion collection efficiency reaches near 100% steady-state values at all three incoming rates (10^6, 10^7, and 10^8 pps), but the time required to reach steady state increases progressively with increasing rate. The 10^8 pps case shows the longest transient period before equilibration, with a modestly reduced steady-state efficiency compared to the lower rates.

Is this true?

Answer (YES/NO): NO